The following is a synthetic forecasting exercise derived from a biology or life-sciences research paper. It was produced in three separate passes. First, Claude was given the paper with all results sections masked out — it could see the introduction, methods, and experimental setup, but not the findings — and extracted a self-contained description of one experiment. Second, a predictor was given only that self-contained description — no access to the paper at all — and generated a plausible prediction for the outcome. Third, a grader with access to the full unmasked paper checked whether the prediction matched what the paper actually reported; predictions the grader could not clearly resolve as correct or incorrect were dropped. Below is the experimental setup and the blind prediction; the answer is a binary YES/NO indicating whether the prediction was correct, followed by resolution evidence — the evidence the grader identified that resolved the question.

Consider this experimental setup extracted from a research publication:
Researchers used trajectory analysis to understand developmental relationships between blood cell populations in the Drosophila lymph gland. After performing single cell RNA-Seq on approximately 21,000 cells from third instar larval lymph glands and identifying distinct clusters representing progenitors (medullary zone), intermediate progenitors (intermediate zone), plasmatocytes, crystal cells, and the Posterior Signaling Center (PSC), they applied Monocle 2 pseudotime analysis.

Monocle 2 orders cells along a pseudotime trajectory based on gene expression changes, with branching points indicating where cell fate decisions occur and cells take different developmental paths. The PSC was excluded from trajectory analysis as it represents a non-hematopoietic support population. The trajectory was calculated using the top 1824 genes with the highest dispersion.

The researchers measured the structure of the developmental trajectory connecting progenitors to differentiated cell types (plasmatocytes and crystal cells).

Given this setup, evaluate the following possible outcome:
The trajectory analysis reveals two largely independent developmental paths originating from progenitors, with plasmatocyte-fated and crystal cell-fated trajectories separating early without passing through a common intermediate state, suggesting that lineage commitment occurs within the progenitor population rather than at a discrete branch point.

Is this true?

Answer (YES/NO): NO